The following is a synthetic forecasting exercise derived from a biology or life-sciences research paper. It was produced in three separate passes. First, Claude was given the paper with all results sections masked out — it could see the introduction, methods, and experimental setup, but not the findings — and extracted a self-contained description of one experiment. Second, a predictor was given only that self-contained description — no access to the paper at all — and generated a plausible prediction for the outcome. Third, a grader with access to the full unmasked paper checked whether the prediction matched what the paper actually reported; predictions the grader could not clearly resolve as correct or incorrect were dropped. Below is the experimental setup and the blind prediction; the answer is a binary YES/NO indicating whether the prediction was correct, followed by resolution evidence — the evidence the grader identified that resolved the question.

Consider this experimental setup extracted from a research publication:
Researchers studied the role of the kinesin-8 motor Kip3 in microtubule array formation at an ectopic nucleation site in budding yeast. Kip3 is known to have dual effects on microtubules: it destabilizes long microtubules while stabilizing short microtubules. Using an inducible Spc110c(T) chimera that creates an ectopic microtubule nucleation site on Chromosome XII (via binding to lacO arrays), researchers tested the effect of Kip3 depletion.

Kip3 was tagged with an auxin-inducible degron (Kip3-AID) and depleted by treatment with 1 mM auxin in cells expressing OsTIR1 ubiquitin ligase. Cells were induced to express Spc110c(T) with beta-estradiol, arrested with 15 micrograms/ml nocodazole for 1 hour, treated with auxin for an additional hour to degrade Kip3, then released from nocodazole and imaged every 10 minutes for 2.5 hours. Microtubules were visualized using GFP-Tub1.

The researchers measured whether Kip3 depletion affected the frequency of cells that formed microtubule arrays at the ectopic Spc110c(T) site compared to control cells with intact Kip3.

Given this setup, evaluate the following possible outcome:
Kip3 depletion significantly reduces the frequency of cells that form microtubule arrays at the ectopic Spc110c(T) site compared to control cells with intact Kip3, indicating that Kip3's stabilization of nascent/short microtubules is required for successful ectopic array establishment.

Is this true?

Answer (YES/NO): NO